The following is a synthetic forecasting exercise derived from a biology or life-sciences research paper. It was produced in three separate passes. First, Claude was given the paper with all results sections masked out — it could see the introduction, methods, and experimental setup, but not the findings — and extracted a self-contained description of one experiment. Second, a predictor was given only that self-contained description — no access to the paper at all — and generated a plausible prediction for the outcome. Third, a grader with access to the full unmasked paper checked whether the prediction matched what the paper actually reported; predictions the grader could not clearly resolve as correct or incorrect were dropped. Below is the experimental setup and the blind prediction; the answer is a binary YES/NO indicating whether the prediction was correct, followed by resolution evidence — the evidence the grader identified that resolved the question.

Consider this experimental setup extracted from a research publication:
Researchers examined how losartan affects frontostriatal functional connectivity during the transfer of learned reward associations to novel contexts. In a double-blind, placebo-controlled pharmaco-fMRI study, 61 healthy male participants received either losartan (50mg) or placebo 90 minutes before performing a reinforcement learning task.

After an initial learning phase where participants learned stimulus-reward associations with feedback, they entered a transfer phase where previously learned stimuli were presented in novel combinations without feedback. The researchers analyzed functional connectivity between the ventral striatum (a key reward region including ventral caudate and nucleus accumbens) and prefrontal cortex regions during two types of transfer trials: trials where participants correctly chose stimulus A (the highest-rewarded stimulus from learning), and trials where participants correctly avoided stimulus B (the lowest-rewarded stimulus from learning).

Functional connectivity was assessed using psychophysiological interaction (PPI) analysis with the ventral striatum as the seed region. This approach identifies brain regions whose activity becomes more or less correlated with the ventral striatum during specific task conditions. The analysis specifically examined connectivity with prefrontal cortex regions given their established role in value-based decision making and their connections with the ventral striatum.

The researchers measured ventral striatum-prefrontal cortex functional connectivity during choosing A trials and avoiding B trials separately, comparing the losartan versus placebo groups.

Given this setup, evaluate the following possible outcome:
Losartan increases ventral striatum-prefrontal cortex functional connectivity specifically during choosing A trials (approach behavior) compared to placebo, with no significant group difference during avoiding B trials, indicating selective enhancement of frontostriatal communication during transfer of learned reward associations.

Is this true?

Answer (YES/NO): YES